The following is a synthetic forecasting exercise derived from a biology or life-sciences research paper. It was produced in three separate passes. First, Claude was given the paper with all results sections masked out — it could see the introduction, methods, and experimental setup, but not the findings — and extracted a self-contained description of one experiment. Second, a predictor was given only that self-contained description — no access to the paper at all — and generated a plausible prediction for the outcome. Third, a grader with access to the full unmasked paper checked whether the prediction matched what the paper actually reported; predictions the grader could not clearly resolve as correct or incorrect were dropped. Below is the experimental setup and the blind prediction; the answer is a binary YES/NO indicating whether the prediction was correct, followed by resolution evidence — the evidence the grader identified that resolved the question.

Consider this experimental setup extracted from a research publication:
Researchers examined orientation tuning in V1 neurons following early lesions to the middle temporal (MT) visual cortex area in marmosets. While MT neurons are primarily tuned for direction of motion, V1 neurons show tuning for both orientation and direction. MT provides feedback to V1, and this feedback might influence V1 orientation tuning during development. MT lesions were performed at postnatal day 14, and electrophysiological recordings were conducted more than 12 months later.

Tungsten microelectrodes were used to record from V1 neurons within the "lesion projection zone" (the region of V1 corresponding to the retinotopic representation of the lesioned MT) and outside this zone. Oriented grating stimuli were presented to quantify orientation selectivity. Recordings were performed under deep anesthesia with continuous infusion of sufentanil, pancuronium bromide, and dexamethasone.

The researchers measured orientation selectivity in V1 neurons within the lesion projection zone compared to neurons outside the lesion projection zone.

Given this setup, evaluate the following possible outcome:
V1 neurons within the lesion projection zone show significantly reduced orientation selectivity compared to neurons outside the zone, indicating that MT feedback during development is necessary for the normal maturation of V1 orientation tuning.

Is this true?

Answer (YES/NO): NO